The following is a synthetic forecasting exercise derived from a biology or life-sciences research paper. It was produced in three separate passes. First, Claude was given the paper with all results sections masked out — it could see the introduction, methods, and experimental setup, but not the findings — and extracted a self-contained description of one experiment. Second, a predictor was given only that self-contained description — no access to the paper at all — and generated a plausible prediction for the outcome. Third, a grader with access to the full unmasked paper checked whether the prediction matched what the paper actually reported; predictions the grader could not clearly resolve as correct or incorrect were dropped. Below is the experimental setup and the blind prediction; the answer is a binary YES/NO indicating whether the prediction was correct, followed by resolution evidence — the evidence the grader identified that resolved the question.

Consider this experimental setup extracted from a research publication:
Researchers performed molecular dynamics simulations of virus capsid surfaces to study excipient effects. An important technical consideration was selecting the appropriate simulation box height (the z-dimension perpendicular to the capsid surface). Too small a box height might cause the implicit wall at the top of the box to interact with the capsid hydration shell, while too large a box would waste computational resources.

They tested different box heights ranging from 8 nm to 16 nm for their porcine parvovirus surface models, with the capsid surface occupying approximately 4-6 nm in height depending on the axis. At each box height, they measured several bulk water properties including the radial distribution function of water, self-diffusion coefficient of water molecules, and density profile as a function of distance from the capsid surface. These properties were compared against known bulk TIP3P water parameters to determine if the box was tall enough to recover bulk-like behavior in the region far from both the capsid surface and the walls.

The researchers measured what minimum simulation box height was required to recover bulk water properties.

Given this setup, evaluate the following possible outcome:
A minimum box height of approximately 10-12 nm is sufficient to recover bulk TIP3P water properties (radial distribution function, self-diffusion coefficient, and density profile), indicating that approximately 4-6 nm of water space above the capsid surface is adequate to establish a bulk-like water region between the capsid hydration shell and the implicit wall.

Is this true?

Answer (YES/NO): NO